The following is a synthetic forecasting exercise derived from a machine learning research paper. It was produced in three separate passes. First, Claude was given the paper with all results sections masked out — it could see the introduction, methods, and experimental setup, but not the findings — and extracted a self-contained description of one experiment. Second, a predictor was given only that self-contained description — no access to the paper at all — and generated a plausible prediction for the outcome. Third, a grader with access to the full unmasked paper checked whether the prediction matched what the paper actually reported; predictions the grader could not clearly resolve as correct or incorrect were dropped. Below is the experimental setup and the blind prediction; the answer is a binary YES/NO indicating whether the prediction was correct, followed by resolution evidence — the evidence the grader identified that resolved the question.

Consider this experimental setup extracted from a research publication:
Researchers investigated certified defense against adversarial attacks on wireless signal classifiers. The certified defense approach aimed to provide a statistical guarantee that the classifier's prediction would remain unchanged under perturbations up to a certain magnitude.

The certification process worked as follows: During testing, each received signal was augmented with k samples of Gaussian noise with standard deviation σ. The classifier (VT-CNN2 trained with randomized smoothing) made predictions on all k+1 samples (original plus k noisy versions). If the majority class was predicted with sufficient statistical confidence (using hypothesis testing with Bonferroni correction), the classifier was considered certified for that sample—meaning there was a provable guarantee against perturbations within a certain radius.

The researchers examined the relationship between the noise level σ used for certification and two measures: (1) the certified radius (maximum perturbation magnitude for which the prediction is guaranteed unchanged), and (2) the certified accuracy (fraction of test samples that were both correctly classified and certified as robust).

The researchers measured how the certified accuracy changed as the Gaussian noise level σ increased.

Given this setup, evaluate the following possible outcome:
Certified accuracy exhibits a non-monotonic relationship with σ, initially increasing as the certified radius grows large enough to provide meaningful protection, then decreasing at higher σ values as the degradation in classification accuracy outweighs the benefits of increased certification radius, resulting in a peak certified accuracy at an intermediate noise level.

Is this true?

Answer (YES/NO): YES